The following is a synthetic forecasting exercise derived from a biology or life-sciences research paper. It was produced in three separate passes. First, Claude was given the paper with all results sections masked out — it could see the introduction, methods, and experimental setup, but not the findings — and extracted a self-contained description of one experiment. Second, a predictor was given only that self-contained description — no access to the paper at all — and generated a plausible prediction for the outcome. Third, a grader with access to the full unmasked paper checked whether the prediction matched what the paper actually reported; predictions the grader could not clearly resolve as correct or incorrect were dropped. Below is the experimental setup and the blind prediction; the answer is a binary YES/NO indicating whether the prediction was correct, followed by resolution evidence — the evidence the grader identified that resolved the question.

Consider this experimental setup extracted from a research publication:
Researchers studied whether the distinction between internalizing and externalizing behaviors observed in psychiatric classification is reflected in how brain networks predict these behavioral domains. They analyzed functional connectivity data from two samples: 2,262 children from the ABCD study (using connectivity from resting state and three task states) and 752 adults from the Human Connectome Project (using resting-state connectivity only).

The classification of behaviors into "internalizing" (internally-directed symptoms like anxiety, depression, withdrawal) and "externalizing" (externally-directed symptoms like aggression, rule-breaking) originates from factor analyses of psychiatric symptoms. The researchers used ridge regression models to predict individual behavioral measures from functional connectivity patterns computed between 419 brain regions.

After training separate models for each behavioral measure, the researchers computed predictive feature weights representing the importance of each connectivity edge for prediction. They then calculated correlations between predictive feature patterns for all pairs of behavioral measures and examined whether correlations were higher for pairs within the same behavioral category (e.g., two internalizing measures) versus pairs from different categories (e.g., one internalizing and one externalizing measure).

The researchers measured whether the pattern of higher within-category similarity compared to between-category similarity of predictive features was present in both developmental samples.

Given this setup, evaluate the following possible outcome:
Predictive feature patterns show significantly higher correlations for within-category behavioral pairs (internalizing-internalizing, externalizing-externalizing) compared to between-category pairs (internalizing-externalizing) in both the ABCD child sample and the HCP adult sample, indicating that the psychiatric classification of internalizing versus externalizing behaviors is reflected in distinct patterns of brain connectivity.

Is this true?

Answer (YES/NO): NO